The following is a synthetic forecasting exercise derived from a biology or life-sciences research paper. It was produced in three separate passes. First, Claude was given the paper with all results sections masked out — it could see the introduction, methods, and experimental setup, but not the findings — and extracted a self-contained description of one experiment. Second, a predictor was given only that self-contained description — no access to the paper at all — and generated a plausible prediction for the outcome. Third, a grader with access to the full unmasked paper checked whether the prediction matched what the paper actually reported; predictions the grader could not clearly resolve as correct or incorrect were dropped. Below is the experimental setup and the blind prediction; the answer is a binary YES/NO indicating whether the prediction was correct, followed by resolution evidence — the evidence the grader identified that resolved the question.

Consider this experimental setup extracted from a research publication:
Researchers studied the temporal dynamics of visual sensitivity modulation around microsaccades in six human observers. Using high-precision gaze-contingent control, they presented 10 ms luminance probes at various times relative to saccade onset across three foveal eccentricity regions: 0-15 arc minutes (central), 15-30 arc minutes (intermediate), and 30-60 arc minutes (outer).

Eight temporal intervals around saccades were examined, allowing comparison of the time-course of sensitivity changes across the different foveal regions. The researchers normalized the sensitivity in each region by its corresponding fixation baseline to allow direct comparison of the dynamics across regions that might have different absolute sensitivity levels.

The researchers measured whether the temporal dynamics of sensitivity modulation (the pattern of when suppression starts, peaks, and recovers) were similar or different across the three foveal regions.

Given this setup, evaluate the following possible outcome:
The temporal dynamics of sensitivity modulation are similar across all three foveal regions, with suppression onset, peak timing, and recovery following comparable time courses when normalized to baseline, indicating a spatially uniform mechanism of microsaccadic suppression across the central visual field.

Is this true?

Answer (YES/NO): NO